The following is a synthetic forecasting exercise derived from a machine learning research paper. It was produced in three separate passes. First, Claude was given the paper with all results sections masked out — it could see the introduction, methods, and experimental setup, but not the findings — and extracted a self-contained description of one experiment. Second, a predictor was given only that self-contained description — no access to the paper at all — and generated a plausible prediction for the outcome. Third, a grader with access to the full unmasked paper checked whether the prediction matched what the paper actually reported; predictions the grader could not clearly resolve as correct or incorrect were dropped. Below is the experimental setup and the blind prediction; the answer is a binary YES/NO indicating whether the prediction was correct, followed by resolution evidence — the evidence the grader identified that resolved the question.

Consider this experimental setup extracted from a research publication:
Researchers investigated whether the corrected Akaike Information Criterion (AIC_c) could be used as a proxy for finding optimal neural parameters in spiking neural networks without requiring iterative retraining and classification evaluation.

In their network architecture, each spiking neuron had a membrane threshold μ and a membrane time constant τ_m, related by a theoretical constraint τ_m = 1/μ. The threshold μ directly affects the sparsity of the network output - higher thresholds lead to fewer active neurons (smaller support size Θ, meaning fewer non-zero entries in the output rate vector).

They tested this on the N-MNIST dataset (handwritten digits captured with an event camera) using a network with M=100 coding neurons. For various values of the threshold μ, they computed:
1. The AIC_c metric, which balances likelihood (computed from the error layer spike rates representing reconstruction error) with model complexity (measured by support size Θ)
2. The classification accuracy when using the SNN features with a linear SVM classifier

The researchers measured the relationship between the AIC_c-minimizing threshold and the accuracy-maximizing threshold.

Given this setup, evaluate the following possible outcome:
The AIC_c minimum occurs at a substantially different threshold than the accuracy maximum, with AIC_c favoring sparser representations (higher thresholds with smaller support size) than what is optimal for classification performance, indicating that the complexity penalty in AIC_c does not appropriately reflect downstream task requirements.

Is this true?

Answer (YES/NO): NO